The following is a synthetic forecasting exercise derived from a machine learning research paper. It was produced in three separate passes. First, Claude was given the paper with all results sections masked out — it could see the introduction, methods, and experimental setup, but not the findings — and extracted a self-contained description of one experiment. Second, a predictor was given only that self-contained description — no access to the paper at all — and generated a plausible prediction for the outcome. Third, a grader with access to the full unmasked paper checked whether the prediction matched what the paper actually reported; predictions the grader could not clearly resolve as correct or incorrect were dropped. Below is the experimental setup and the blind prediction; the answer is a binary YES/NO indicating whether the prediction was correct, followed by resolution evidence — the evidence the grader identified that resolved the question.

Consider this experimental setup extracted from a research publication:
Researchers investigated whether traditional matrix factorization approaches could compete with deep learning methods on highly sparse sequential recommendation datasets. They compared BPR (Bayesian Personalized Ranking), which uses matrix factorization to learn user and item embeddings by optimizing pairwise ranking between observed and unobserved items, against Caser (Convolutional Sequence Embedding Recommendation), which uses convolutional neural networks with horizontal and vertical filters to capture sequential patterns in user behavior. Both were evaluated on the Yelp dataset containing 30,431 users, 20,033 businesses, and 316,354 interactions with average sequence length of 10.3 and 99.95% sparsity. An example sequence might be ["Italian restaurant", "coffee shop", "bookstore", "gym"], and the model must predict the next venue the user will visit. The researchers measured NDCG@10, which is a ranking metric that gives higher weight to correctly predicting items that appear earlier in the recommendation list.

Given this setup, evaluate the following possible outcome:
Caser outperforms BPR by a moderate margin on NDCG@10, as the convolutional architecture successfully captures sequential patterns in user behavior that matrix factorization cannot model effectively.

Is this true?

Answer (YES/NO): NO